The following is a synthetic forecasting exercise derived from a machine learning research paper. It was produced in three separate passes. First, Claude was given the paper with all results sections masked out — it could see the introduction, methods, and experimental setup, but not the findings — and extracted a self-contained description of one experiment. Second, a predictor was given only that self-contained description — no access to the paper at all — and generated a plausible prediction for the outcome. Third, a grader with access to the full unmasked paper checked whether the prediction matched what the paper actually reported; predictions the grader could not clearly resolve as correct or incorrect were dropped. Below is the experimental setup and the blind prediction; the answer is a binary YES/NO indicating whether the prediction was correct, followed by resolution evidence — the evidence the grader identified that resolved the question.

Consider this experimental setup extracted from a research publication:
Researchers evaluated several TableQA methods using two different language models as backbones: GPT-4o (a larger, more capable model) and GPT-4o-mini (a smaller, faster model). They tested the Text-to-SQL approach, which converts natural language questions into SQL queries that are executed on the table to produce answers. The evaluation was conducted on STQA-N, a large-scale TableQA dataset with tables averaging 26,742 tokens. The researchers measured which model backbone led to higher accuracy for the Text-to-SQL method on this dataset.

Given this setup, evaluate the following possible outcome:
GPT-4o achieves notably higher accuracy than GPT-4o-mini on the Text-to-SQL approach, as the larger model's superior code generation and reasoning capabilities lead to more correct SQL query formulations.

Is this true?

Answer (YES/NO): NO